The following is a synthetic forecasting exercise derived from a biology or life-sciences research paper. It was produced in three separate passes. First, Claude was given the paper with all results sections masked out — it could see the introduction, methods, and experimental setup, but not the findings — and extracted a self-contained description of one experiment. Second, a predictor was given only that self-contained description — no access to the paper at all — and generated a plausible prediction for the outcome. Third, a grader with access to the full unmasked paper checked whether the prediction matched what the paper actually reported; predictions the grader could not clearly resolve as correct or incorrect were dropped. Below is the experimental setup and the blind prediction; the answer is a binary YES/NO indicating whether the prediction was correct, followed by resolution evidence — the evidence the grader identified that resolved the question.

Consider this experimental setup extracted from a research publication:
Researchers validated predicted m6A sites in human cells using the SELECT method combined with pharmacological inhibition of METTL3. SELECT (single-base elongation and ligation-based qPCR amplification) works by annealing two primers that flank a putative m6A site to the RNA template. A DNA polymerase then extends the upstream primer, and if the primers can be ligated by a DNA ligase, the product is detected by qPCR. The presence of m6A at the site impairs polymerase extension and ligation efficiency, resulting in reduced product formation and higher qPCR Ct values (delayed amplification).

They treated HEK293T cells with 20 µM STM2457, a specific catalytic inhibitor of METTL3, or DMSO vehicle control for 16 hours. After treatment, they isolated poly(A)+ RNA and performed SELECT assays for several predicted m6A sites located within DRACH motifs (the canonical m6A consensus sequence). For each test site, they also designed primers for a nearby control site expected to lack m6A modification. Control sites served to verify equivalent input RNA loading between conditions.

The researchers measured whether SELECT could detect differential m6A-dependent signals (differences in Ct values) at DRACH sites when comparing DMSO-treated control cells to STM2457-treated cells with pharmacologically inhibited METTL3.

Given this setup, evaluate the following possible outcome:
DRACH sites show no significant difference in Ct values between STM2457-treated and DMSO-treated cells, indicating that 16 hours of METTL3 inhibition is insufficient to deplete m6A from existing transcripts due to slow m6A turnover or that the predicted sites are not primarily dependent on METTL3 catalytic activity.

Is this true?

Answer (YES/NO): NO